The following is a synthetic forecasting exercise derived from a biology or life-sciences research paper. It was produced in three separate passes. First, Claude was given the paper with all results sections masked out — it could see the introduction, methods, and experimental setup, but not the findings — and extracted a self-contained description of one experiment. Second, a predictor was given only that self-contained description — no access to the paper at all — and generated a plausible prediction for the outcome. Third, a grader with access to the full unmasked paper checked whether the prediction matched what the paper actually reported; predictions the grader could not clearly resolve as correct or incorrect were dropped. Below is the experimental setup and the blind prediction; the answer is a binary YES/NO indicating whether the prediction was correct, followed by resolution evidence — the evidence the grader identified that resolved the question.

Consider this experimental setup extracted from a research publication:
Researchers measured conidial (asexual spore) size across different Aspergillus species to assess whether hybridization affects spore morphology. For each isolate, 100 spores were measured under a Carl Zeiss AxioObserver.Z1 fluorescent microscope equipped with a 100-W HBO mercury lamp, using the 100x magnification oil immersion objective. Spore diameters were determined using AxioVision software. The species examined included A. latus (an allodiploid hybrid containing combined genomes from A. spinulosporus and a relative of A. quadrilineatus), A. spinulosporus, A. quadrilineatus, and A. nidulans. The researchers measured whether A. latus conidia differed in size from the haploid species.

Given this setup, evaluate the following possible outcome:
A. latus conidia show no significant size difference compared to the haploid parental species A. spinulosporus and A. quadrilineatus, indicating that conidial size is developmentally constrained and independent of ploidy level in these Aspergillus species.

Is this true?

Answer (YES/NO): NO